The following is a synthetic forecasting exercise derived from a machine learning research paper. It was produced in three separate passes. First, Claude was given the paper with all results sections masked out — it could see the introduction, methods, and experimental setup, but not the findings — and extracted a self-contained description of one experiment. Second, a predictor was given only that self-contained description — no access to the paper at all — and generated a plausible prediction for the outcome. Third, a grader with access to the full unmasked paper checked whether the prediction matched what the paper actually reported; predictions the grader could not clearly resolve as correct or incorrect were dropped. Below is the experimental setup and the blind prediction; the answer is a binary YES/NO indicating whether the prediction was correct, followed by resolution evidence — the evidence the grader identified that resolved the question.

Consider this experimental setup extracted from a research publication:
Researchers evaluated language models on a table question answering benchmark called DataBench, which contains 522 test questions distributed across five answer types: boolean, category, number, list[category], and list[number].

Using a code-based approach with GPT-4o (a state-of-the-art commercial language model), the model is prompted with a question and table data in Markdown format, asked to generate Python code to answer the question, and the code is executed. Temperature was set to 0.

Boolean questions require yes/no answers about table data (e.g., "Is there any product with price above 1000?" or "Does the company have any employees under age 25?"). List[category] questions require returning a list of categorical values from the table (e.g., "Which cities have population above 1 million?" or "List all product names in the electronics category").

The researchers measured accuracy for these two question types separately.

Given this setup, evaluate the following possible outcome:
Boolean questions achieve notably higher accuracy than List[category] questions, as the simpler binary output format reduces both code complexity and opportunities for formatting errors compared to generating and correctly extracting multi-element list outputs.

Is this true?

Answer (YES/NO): YES